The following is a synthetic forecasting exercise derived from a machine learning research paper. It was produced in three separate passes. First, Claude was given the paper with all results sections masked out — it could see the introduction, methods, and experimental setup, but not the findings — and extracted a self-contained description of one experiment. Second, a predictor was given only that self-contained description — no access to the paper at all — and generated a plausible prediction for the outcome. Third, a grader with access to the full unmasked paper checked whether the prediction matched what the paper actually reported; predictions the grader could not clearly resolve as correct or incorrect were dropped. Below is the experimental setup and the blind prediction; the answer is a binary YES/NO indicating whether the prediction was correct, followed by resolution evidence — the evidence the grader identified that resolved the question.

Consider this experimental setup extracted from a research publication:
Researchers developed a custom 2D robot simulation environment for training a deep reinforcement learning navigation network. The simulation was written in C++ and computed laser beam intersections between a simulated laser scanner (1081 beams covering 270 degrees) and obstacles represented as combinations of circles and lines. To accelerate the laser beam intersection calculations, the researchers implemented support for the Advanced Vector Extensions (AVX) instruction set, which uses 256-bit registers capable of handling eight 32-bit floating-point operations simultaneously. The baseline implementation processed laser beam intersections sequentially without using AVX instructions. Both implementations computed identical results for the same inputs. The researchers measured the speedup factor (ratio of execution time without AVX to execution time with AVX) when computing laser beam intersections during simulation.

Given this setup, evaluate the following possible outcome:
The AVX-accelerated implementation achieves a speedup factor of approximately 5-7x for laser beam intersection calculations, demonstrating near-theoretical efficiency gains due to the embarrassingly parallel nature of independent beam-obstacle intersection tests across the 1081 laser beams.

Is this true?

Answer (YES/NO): YES